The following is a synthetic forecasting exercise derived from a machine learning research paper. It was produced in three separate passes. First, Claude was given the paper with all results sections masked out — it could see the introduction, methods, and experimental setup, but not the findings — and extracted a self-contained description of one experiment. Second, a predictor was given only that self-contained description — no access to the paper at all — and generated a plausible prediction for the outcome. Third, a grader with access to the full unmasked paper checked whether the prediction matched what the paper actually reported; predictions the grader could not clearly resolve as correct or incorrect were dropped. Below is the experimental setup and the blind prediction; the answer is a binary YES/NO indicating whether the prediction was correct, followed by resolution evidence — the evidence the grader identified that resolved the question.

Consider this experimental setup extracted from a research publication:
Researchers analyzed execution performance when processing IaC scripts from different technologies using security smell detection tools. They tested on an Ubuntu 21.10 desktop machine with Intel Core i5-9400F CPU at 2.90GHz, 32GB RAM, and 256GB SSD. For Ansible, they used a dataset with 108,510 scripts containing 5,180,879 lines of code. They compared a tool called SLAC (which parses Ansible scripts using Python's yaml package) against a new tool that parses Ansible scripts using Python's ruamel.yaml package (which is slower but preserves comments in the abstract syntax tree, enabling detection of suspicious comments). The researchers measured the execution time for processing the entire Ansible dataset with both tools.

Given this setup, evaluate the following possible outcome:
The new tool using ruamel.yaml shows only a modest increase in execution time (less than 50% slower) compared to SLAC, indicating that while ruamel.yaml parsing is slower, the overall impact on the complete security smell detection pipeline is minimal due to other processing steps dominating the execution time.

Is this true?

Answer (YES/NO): NO